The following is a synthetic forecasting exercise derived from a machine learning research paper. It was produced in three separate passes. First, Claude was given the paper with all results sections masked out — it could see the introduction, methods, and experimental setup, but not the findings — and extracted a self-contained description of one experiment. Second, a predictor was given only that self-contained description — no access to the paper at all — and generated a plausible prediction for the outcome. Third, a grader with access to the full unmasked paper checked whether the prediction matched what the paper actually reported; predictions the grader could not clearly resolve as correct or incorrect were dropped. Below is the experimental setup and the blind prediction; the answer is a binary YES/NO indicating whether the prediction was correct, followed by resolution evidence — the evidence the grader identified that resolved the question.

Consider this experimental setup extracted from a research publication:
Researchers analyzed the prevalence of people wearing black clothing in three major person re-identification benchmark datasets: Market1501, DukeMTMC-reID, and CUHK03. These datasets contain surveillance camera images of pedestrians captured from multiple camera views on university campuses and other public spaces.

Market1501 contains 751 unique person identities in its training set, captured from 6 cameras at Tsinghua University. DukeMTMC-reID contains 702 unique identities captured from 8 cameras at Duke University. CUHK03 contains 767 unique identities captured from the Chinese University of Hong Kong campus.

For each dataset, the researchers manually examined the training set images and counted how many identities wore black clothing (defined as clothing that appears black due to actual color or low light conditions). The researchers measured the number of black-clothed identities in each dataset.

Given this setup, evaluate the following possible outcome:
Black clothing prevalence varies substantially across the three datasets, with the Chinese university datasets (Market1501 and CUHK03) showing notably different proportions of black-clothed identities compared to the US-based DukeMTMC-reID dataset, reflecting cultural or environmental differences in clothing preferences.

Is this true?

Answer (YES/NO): NO